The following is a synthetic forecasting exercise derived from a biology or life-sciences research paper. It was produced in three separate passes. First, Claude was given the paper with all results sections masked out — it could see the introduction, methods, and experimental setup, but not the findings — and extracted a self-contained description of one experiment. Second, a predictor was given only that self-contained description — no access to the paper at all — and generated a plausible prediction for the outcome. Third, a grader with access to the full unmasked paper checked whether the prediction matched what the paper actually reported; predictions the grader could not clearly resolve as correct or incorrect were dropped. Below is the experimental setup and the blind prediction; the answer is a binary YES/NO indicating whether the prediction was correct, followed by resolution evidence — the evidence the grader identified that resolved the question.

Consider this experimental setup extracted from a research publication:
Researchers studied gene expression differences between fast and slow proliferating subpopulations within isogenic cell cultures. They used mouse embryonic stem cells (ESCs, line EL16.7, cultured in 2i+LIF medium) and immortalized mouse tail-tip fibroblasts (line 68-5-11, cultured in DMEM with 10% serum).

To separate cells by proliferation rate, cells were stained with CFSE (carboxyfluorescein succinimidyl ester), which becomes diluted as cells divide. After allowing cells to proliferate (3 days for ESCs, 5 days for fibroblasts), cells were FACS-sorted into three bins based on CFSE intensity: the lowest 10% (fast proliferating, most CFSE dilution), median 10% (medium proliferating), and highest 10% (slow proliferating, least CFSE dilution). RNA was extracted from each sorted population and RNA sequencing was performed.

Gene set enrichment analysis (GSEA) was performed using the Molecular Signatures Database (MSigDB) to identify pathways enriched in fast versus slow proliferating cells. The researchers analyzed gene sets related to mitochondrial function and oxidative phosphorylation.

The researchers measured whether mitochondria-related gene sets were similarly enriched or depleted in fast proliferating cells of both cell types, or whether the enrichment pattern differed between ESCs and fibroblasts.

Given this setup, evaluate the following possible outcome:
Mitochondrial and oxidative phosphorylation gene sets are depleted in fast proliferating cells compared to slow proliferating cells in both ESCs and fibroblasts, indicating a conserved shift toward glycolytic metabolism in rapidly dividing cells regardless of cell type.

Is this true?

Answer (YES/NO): NO